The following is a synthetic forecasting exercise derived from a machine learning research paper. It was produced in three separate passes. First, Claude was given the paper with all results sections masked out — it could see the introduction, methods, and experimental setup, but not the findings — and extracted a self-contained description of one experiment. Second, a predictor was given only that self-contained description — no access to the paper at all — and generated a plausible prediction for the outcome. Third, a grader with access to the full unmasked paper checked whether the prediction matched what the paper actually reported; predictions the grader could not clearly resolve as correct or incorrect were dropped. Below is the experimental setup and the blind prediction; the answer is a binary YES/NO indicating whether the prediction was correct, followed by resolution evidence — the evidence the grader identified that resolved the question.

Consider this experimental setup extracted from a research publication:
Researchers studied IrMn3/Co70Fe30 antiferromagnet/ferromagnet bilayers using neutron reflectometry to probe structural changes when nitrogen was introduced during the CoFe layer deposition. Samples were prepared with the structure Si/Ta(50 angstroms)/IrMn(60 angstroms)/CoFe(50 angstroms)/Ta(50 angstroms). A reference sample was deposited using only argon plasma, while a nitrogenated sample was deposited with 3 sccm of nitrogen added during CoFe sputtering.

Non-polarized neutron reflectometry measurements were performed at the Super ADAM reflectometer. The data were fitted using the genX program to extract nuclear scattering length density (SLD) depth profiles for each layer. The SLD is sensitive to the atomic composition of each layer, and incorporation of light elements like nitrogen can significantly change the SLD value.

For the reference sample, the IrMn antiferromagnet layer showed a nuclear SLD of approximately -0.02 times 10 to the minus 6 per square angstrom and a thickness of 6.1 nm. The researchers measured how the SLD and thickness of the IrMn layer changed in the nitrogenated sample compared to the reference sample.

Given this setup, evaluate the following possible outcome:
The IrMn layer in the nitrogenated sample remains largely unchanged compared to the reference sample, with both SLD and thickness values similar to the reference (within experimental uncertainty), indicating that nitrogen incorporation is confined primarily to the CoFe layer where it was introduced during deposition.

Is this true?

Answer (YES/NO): NO